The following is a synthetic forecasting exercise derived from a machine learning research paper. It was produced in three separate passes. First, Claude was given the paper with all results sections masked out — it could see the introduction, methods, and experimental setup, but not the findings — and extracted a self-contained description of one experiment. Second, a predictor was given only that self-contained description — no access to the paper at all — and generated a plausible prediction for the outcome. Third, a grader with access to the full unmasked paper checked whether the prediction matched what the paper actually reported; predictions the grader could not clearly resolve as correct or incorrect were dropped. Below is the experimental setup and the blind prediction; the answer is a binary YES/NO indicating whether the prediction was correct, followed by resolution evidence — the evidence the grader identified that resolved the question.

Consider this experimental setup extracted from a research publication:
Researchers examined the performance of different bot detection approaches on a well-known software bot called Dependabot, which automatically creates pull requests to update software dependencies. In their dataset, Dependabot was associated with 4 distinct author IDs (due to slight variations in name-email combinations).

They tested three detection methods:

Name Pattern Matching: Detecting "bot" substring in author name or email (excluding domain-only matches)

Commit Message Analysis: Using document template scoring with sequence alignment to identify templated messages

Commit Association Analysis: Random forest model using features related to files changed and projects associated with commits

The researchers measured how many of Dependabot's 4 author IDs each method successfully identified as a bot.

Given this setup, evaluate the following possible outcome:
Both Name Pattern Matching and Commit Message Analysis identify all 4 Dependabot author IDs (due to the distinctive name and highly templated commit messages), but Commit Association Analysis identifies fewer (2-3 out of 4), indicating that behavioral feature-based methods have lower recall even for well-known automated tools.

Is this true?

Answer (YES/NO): NO